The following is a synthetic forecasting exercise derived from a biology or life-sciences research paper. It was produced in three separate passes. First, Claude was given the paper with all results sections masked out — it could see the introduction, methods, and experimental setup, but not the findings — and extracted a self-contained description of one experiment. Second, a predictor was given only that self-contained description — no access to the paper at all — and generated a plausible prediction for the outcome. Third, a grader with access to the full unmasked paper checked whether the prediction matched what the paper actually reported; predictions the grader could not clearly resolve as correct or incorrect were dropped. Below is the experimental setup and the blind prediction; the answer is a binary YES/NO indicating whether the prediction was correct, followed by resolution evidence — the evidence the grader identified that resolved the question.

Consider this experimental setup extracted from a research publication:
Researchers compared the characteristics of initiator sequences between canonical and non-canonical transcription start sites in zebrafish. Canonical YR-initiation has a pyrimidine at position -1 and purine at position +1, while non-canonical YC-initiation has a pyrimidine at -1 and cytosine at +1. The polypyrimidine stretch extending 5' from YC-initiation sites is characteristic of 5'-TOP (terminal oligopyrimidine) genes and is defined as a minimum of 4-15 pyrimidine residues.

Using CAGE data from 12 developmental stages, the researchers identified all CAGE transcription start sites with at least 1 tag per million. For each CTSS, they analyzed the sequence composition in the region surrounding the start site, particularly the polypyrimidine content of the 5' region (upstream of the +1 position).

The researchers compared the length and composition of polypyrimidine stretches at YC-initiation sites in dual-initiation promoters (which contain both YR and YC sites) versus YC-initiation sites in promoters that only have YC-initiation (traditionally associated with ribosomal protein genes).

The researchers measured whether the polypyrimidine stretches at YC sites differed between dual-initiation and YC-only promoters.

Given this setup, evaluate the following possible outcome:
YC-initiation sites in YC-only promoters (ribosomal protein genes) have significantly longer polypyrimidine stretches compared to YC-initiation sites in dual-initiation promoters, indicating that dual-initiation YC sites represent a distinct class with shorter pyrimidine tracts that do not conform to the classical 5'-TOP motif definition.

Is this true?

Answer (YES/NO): NO